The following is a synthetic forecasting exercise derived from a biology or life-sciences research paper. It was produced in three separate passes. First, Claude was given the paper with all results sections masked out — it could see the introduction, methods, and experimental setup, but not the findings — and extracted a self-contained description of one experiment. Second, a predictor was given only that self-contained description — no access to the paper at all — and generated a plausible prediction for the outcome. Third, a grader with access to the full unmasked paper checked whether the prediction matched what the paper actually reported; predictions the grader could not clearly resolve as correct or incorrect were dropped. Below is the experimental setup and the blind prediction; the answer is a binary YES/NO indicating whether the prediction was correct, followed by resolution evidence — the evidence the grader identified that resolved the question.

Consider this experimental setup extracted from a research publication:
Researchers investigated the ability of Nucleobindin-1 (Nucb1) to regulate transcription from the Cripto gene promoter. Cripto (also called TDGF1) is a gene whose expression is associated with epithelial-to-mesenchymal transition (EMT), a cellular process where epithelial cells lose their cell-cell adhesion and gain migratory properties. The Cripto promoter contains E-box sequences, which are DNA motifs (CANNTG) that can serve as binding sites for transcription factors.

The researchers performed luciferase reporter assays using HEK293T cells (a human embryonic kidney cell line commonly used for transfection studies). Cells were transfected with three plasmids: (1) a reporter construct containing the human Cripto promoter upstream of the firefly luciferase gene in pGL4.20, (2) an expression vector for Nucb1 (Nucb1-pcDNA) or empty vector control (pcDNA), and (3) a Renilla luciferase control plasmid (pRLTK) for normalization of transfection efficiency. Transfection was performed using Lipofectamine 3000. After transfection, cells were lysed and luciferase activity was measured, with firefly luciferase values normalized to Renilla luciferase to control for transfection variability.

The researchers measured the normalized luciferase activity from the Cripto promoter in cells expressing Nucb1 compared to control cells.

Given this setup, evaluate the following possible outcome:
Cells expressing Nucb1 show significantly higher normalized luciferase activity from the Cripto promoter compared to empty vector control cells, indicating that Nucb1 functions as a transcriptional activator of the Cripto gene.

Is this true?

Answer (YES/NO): YES